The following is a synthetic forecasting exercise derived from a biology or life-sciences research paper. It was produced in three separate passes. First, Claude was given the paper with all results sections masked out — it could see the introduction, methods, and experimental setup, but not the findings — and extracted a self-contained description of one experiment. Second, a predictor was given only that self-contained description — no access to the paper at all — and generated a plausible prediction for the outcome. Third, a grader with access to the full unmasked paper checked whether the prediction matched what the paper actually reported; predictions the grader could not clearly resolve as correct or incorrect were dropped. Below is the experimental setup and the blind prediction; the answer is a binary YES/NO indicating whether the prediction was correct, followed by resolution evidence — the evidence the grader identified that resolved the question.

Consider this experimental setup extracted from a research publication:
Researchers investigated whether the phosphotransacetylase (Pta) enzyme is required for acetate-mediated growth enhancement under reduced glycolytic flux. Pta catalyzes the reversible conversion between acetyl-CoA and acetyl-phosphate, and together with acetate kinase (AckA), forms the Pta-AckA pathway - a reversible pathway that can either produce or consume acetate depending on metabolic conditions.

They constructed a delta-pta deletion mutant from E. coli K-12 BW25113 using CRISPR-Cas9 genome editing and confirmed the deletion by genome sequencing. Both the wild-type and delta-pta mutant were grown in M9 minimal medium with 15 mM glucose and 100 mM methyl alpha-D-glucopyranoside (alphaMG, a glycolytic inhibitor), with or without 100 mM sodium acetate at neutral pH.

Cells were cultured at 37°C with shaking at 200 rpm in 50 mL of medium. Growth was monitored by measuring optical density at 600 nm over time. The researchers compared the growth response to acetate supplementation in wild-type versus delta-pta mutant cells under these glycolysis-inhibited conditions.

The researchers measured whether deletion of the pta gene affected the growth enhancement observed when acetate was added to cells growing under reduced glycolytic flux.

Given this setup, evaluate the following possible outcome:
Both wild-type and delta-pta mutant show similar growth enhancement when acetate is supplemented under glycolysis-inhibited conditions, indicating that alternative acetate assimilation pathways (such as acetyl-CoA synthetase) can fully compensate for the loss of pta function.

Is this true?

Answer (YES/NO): NO